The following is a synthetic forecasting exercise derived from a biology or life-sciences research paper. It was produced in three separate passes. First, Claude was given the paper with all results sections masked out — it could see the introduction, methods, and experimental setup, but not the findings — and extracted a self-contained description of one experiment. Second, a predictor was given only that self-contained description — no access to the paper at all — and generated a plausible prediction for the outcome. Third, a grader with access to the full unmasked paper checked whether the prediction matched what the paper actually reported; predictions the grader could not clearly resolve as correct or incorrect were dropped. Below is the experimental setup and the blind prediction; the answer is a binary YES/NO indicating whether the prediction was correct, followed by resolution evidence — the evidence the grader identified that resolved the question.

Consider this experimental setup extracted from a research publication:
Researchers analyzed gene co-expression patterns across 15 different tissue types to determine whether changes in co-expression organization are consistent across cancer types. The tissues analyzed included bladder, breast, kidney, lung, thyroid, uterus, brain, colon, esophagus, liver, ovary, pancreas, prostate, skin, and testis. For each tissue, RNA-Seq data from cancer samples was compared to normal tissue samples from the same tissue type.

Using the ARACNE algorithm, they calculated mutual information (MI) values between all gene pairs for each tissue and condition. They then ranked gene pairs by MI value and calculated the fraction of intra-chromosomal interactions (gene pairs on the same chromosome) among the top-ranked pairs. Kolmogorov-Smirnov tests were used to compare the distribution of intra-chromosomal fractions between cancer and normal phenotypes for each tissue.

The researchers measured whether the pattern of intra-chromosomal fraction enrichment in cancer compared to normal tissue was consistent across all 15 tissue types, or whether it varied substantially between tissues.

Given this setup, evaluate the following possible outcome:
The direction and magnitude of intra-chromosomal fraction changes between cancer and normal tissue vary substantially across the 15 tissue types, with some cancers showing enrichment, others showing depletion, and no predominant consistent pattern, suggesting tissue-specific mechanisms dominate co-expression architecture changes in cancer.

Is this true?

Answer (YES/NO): NO